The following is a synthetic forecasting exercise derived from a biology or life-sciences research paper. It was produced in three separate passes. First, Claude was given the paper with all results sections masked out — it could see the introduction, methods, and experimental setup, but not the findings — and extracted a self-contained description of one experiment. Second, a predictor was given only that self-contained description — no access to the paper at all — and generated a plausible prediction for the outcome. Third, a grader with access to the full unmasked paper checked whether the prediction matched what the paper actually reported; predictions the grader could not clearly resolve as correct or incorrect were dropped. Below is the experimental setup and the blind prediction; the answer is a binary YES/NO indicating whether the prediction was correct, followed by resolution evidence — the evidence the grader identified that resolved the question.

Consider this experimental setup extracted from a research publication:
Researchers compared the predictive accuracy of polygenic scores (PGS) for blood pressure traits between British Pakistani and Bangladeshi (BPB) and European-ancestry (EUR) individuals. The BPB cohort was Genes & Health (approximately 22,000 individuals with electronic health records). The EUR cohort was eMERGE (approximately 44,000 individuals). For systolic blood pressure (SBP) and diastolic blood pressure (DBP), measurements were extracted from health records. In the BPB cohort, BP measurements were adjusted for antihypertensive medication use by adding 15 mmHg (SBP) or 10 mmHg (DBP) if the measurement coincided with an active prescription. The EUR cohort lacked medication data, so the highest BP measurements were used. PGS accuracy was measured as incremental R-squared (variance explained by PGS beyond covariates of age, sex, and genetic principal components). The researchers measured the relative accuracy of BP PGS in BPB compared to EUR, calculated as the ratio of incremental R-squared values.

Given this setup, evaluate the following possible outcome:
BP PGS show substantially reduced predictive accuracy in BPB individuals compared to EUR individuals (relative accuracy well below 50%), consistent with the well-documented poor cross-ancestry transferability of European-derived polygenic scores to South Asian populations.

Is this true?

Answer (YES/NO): NO